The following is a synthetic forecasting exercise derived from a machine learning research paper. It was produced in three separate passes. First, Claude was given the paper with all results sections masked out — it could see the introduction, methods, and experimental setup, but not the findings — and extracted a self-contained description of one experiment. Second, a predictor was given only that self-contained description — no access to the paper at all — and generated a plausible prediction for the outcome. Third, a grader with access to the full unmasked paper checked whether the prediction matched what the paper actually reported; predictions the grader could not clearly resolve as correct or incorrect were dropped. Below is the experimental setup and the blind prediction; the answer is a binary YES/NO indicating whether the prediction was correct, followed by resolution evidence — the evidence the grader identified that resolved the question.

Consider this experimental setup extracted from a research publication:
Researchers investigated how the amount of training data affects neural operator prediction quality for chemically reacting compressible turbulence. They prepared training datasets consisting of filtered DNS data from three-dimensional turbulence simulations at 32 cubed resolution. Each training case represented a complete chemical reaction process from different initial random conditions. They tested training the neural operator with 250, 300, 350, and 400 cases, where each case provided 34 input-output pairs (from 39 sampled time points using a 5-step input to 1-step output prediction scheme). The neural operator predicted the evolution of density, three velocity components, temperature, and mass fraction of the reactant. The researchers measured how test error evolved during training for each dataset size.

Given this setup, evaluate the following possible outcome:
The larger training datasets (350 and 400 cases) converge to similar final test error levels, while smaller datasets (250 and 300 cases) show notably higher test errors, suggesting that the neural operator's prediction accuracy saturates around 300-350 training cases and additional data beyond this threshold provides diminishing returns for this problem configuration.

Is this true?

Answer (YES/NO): YES